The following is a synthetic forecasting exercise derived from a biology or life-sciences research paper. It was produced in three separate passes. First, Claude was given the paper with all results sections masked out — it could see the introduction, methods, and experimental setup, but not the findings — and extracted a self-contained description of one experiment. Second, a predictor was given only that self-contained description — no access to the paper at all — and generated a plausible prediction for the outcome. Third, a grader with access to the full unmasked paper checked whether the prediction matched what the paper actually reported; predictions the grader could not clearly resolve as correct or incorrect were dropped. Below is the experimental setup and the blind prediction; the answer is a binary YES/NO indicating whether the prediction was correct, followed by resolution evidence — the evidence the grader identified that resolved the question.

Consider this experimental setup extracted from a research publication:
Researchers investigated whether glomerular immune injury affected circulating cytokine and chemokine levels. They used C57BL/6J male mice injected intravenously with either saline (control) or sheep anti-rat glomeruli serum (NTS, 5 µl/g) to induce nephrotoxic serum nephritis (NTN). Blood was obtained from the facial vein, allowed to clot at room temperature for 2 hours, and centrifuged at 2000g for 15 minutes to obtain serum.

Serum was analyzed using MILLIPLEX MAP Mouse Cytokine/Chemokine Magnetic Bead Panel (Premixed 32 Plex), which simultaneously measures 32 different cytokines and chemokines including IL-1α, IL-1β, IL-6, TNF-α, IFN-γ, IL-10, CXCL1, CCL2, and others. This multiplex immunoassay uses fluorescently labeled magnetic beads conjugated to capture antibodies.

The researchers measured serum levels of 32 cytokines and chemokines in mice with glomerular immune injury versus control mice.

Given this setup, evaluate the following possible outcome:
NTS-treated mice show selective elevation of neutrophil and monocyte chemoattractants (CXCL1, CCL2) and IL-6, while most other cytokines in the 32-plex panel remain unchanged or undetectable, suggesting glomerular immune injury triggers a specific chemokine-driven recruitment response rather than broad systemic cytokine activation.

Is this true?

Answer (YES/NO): NO